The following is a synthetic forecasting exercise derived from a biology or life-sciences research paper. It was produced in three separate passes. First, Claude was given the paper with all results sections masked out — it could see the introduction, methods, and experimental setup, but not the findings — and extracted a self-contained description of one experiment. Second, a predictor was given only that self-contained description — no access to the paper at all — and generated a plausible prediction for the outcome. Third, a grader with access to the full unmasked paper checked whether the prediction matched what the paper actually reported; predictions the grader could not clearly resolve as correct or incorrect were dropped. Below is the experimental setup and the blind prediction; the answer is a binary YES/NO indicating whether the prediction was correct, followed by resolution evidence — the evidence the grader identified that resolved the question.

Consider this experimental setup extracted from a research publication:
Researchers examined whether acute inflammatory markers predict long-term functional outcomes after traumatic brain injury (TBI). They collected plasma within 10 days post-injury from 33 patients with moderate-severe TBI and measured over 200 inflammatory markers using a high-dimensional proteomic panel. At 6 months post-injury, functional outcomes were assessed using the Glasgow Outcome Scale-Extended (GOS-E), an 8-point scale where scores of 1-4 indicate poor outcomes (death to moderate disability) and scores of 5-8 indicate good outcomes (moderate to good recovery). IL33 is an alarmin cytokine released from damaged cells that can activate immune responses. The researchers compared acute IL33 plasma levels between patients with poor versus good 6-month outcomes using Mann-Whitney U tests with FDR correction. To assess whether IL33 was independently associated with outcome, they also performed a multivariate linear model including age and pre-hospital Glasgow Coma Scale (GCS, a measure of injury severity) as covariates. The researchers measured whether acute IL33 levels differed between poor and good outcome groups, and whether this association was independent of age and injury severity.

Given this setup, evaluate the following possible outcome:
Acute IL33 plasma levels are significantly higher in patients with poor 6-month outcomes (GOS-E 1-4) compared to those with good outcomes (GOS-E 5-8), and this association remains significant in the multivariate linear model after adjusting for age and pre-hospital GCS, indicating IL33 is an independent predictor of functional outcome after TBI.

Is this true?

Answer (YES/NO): YES